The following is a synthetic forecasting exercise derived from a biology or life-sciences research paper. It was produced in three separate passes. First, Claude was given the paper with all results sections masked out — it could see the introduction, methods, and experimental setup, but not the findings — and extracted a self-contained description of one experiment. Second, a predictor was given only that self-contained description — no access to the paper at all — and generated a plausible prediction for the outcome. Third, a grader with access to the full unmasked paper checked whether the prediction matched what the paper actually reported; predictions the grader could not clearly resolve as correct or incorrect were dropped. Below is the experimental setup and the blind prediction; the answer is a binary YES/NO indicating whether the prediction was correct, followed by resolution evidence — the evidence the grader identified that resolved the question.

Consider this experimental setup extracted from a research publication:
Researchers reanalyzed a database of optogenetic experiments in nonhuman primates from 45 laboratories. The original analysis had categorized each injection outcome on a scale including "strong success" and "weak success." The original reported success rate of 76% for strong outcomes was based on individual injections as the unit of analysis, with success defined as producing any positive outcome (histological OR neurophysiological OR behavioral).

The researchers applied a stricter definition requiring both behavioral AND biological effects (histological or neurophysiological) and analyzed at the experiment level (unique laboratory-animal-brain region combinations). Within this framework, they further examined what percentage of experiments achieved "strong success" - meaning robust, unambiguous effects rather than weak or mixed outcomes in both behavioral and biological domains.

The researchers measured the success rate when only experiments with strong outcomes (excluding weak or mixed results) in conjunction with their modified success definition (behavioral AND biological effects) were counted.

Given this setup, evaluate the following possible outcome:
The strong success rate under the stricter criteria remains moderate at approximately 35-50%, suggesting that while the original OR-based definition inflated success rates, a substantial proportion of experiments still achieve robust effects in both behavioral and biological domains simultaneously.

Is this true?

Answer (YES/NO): NO